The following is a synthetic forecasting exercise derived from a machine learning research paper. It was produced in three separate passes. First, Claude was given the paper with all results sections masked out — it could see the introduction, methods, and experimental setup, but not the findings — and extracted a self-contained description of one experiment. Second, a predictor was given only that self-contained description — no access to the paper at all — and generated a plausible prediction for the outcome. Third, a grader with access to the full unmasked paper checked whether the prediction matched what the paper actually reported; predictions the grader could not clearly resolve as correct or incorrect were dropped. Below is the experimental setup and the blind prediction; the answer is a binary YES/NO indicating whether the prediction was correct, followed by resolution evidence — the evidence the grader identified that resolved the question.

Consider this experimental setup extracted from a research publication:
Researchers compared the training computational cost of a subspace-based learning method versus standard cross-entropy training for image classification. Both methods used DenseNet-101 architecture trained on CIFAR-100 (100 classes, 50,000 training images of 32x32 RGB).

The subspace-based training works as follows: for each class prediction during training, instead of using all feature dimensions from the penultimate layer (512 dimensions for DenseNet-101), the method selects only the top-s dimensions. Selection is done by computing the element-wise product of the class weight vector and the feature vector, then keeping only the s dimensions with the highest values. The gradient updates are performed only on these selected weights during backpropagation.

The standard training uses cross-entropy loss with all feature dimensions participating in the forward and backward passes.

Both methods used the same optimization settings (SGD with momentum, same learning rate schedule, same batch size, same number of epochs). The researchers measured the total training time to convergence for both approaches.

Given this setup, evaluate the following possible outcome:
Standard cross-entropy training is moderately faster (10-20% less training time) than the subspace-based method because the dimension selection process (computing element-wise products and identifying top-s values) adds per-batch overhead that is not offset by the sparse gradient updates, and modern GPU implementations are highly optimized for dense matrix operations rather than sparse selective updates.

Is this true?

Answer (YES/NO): NO